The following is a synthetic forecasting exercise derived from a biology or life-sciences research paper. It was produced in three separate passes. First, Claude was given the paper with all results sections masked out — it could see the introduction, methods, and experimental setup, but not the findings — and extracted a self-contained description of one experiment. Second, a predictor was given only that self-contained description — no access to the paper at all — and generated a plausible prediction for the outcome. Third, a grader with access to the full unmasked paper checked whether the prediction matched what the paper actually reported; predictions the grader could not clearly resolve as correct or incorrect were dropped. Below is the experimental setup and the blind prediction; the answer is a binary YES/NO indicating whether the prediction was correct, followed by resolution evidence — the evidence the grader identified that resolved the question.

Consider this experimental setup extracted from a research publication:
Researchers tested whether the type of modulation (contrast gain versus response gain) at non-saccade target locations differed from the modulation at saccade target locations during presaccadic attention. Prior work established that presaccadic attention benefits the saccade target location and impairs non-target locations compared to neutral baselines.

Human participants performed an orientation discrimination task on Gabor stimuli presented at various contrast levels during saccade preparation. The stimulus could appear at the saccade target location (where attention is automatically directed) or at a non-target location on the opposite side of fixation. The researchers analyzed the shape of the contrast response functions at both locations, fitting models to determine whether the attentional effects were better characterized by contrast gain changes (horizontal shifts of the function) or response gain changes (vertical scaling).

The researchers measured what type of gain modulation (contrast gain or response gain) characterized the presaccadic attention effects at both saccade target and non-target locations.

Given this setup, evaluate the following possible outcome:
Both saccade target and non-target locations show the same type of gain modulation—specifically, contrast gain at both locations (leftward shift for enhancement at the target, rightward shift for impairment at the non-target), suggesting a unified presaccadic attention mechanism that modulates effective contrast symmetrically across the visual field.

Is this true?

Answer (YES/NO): NO